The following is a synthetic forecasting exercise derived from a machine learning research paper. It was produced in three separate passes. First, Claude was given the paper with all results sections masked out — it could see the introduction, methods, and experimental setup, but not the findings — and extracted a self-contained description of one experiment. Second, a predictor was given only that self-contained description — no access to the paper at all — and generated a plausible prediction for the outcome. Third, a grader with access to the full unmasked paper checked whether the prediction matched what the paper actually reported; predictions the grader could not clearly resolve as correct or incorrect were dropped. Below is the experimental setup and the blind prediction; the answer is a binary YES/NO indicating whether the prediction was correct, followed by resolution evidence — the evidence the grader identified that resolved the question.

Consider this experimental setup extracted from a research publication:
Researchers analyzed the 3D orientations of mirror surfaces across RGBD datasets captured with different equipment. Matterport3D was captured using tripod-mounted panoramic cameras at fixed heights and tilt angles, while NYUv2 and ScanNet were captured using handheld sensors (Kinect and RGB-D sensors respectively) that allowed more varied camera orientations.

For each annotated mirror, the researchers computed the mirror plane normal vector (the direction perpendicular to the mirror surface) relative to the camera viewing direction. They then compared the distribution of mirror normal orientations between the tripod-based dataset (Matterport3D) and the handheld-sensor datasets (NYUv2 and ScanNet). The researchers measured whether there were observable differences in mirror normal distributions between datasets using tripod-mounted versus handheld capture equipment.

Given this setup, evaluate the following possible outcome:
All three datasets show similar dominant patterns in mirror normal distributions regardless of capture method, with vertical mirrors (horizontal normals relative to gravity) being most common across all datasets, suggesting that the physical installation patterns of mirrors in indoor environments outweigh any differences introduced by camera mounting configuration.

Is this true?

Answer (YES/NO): NO